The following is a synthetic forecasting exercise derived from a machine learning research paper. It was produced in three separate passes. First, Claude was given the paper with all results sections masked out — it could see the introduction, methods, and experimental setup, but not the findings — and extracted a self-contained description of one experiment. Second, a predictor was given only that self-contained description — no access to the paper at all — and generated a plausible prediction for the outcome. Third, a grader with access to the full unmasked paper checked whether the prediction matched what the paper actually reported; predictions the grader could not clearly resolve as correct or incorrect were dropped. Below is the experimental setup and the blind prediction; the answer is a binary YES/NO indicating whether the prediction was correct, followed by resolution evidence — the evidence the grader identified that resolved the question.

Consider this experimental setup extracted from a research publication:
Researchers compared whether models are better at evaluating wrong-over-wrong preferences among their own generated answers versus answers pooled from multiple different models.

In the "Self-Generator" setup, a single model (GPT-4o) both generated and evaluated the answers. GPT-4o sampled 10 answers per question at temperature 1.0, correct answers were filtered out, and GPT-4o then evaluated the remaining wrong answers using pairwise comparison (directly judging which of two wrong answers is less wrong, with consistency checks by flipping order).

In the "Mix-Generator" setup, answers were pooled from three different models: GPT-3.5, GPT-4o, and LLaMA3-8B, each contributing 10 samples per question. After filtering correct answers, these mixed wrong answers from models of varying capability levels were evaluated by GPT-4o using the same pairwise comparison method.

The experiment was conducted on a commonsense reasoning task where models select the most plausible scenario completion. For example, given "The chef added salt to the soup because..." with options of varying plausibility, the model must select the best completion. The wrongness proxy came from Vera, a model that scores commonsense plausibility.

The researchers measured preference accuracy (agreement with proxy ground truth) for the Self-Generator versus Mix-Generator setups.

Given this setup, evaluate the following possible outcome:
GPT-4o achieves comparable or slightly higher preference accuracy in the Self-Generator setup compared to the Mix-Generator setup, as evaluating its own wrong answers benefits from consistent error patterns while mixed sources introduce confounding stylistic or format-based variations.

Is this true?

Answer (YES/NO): YES